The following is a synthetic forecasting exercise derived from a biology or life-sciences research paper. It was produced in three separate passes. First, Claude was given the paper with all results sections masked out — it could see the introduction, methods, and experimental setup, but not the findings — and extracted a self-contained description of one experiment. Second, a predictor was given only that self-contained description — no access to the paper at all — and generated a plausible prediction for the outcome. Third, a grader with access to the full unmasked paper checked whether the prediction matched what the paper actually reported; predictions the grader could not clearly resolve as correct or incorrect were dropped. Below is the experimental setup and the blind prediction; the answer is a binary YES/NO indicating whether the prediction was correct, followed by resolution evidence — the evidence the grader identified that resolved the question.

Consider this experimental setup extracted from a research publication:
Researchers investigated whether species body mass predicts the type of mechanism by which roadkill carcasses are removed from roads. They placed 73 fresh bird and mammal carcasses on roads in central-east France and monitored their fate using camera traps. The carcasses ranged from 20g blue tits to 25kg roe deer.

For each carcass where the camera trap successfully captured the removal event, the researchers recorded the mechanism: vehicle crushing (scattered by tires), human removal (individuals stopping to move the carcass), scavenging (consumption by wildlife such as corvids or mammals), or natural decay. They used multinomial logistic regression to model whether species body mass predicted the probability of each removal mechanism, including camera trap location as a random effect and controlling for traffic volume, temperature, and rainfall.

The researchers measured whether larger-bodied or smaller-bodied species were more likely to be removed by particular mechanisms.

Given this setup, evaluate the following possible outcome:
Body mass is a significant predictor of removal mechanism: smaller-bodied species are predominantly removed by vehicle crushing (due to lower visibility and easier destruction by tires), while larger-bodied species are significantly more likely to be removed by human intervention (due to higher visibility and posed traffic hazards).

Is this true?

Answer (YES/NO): YES